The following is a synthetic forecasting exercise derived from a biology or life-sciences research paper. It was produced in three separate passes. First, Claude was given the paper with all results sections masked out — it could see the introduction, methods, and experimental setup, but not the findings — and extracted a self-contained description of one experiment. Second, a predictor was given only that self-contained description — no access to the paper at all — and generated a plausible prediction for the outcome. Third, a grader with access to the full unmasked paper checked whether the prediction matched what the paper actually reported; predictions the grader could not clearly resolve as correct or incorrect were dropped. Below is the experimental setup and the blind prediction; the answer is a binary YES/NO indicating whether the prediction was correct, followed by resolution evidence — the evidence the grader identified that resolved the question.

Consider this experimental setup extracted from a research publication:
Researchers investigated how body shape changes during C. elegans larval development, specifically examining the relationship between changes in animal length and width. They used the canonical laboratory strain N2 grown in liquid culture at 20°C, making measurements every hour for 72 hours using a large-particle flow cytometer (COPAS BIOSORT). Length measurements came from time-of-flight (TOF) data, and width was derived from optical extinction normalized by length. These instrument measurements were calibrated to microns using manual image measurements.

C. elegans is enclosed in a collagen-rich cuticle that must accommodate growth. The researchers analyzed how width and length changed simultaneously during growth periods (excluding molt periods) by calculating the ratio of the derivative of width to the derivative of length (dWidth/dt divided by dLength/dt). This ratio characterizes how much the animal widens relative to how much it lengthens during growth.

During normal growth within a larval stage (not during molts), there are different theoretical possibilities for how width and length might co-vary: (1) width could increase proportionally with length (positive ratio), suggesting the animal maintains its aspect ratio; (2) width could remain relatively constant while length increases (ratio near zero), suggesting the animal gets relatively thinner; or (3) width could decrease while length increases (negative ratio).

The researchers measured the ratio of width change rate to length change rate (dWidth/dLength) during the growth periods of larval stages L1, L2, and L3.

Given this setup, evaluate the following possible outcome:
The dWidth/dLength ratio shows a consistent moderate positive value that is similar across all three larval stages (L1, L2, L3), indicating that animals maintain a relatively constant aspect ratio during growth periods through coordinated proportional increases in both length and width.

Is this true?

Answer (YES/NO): NO